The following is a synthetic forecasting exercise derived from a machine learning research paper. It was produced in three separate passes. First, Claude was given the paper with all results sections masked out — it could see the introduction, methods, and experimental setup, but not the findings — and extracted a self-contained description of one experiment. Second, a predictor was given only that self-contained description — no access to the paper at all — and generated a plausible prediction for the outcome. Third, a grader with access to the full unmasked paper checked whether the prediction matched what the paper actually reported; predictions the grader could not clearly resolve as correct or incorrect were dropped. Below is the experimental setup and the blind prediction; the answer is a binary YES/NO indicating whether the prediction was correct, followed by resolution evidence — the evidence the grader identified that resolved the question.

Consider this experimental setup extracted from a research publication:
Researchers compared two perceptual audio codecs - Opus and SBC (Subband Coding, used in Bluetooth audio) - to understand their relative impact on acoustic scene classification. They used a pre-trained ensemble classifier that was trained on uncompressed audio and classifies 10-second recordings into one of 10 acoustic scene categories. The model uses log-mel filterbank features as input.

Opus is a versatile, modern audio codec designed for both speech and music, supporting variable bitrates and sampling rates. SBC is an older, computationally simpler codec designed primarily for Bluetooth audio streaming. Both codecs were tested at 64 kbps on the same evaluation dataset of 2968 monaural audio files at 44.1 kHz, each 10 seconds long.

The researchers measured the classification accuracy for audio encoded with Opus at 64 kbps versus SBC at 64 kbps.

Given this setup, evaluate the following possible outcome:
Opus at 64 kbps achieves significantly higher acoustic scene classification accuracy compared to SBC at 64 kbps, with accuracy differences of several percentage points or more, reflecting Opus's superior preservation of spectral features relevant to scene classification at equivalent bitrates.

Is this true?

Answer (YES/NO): YES